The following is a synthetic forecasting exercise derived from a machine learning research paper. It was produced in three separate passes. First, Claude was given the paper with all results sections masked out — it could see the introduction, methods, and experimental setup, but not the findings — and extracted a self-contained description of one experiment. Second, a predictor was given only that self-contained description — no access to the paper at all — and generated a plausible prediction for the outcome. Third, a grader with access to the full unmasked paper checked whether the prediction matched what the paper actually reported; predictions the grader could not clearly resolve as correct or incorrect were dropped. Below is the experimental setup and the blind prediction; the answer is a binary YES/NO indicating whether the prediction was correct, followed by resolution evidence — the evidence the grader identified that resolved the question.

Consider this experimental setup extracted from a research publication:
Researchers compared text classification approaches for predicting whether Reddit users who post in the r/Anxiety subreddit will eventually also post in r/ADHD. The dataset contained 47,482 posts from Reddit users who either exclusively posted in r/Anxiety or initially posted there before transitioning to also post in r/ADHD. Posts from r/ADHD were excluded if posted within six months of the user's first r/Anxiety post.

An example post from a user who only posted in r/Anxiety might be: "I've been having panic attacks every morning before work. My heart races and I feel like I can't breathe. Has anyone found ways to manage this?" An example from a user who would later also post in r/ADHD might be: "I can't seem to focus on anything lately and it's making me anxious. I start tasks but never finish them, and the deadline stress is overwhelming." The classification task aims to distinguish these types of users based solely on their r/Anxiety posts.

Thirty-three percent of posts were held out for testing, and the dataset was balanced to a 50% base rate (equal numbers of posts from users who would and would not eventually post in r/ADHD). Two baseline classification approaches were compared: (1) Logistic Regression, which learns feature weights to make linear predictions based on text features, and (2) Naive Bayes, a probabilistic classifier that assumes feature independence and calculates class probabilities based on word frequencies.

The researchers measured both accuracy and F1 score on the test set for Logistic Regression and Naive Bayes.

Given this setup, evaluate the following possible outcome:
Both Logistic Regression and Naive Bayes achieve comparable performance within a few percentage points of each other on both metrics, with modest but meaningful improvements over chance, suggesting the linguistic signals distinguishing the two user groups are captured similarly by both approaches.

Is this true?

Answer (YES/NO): NO